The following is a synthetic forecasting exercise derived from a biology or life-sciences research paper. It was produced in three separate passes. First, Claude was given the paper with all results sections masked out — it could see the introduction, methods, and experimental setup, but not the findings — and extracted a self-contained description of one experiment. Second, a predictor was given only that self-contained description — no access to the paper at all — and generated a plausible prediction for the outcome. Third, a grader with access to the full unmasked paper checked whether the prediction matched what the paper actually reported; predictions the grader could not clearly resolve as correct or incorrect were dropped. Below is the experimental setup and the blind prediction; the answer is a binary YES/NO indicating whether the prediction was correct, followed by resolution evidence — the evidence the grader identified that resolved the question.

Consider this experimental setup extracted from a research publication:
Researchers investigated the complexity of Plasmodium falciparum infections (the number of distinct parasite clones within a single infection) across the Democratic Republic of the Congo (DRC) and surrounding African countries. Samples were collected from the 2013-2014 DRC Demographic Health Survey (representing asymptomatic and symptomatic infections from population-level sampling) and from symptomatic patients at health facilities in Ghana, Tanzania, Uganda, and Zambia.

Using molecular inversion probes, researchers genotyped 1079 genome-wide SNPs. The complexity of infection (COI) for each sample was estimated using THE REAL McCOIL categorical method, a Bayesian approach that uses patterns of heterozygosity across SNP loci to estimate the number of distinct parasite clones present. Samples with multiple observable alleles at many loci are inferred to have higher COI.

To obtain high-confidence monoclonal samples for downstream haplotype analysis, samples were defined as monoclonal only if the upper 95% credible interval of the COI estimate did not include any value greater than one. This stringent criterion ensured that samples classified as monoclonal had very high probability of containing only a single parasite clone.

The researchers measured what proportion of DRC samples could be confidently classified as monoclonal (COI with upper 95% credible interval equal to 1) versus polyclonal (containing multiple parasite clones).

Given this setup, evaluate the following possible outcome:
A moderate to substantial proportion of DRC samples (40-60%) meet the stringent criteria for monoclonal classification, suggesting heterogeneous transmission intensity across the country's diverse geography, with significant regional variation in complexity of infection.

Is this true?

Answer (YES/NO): NO